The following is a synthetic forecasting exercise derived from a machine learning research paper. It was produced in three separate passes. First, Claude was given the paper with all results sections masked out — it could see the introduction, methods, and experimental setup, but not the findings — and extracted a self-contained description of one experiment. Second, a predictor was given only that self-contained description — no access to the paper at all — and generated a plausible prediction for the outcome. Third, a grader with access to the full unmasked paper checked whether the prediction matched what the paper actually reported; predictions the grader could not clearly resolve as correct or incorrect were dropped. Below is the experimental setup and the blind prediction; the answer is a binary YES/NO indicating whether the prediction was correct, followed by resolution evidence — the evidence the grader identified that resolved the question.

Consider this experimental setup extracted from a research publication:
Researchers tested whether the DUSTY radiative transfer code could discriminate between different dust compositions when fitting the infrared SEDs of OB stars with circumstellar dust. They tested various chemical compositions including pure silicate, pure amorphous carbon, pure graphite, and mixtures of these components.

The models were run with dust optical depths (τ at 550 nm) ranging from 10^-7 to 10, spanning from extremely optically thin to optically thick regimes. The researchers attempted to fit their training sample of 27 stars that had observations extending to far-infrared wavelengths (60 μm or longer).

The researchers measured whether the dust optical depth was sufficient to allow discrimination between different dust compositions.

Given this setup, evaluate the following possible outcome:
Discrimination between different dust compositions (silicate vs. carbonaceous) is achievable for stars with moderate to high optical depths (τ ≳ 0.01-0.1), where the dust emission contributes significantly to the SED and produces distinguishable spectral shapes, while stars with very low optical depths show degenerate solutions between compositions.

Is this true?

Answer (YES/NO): NO